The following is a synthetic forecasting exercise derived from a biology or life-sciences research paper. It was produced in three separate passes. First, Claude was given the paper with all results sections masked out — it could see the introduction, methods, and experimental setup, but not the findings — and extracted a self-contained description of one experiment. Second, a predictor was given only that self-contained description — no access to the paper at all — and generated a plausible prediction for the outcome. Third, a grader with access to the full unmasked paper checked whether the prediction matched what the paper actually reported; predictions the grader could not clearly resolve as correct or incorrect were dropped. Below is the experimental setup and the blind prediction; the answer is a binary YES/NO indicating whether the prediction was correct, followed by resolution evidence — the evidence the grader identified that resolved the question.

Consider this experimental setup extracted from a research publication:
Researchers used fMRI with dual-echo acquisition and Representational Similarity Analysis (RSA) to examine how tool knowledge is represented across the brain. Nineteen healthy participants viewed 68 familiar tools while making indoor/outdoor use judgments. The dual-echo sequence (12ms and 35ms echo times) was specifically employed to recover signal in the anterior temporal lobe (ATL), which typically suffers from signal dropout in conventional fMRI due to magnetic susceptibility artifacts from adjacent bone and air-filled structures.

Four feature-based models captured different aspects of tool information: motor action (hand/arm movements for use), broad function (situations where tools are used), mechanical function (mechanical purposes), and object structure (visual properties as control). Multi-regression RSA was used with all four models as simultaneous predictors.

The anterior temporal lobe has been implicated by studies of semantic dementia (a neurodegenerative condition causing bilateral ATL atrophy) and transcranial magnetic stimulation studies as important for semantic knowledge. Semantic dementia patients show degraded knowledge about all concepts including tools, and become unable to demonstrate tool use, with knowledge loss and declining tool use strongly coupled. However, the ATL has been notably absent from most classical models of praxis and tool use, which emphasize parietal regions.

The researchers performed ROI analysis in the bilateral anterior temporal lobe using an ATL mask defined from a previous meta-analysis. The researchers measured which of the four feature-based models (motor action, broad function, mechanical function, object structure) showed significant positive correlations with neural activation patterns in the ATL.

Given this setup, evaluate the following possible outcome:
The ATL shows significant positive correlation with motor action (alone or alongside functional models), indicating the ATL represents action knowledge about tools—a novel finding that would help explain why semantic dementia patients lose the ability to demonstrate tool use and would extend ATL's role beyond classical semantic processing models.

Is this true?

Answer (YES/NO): YES